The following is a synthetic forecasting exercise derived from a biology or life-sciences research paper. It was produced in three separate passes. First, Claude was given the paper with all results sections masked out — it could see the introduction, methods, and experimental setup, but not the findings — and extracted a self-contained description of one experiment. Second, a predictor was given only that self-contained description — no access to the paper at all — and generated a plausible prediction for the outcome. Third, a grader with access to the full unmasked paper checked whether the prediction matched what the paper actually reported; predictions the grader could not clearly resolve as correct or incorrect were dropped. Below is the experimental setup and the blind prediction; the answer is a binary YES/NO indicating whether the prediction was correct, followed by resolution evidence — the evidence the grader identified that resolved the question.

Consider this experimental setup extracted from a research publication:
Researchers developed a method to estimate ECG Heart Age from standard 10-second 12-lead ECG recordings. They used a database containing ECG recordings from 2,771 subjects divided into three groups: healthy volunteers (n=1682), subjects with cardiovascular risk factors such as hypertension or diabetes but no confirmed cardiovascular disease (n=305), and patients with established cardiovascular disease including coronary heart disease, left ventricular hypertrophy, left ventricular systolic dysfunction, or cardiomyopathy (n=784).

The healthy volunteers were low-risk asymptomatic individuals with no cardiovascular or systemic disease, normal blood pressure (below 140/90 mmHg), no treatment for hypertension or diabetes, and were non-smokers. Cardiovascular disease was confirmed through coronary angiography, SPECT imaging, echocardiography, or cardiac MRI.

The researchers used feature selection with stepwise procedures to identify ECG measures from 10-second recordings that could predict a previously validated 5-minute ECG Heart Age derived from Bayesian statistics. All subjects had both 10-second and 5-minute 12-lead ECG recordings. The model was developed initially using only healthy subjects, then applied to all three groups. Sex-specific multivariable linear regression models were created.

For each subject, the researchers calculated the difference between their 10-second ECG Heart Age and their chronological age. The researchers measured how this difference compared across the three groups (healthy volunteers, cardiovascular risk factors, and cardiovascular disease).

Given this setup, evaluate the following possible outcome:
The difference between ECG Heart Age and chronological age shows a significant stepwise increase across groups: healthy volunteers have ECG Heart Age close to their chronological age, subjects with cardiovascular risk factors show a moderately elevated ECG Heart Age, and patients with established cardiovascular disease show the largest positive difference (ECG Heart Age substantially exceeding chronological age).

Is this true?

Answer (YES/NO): YES